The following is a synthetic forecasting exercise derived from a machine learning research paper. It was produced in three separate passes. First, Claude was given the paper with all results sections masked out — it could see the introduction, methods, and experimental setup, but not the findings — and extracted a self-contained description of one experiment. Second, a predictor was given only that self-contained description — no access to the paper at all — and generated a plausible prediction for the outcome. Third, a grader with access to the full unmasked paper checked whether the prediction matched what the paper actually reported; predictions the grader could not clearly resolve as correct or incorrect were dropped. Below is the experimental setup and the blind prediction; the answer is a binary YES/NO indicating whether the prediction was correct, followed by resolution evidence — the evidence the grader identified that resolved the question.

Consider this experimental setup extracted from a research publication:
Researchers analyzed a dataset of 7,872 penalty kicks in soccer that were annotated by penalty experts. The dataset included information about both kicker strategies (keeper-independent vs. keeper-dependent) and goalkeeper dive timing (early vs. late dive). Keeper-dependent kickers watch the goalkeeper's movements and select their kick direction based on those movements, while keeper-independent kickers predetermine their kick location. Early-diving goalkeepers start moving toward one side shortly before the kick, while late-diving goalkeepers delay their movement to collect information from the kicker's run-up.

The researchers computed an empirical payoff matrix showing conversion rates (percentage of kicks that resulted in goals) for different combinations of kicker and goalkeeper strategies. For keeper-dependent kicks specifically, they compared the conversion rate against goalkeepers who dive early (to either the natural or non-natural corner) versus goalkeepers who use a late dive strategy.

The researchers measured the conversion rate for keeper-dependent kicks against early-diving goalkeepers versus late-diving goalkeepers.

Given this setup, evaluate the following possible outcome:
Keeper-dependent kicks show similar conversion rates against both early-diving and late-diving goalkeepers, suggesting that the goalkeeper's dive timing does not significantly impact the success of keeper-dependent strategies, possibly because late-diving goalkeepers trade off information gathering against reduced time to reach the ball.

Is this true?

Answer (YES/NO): NO